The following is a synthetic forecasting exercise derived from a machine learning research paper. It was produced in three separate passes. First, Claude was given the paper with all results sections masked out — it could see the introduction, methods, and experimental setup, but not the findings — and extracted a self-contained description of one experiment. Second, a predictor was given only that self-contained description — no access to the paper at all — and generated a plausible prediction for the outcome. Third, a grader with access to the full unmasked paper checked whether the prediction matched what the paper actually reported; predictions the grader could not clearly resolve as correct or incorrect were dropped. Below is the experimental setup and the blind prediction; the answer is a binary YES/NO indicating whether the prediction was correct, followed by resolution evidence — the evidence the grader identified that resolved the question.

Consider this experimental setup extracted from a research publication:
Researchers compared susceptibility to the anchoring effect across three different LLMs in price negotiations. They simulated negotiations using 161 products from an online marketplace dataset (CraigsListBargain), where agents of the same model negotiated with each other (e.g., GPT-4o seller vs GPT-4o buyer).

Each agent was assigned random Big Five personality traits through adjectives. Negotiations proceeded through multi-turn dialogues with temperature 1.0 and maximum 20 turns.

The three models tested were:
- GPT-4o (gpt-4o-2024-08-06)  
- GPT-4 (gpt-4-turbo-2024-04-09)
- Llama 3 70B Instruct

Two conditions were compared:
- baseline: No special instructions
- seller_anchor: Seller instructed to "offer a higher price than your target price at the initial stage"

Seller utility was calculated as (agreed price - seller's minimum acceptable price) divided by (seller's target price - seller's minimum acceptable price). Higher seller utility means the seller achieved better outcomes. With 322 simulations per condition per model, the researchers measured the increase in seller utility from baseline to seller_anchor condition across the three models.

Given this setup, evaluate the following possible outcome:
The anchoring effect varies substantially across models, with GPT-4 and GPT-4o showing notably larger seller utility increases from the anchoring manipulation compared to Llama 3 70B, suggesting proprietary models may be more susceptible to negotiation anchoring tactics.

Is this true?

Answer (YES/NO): NO